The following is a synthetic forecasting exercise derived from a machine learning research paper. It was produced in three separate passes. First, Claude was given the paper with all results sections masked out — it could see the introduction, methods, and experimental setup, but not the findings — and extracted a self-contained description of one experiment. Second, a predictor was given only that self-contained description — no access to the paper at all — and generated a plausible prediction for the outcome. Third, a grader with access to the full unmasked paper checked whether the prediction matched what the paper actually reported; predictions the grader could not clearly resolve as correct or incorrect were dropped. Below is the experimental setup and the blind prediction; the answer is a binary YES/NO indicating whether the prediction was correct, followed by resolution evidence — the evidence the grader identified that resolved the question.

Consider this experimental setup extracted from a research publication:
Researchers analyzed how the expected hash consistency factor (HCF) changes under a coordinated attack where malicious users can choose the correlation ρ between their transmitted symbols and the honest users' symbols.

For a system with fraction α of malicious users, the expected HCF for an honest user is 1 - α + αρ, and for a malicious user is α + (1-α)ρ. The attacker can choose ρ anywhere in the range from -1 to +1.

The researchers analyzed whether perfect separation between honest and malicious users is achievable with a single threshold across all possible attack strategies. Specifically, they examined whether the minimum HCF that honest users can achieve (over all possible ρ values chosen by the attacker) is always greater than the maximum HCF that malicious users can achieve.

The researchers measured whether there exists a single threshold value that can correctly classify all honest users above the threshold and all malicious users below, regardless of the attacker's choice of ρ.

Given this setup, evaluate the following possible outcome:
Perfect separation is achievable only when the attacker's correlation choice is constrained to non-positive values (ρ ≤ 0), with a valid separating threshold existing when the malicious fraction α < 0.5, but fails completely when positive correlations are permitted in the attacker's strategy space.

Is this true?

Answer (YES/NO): NO